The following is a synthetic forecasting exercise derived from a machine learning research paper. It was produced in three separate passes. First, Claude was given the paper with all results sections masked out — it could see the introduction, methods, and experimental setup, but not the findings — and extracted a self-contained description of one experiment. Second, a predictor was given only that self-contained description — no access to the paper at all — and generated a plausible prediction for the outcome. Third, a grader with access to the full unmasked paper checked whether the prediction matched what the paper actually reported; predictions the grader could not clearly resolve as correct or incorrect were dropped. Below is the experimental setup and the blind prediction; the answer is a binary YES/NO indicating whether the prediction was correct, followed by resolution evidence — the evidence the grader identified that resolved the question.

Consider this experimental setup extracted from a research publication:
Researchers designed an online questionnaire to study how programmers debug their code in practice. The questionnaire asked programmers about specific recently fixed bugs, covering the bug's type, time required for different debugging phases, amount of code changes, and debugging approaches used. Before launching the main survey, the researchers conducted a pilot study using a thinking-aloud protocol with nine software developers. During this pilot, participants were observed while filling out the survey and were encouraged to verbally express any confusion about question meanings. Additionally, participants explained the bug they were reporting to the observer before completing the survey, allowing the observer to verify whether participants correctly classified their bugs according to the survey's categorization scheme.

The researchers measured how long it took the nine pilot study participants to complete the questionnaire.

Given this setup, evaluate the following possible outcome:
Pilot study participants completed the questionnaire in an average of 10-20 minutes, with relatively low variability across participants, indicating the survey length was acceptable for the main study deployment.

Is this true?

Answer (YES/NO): NO